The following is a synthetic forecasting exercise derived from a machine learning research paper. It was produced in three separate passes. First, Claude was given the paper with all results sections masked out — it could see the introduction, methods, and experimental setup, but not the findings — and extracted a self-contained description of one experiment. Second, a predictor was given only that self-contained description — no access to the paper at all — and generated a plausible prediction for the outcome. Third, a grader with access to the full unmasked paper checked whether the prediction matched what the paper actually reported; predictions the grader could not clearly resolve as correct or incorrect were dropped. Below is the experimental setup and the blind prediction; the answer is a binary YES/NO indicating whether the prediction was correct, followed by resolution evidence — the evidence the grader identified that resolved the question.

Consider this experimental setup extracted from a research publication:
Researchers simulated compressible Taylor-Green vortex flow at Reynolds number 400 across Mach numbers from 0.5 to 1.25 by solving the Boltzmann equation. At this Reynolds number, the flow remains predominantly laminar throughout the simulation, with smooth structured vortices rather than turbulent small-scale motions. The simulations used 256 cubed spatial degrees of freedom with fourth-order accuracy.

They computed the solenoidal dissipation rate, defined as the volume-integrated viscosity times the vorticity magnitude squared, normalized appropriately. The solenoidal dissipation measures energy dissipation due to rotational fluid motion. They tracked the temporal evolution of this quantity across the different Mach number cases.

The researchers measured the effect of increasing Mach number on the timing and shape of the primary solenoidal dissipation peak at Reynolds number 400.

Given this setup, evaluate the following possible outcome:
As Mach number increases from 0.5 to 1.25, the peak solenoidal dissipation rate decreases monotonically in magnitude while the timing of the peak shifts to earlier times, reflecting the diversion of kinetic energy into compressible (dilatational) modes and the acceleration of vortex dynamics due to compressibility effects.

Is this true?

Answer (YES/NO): NO